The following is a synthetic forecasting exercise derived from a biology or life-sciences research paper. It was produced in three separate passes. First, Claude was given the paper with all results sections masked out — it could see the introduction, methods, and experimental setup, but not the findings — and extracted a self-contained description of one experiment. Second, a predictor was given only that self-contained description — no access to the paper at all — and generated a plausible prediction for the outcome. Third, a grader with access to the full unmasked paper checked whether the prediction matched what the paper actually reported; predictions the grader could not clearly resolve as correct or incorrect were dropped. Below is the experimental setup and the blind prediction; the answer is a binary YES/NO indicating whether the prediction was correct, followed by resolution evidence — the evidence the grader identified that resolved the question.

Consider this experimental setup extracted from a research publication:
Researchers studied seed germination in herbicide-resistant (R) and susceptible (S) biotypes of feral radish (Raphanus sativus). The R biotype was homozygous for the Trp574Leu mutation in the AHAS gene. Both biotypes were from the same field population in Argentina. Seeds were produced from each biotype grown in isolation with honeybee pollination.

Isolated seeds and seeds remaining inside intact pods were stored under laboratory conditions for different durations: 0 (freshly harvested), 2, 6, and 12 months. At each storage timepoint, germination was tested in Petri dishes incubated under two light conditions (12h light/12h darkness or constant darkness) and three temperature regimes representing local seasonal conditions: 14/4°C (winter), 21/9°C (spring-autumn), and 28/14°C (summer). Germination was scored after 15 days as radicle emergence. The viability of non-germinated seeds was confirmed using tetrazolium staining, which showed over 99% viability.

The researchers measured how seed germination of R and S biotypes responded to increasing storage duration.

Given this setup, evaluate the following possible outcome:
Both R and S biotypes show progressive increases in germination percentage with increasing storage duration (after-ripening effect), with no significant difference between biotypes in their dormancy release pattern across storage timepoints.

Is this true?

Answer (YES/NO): NO